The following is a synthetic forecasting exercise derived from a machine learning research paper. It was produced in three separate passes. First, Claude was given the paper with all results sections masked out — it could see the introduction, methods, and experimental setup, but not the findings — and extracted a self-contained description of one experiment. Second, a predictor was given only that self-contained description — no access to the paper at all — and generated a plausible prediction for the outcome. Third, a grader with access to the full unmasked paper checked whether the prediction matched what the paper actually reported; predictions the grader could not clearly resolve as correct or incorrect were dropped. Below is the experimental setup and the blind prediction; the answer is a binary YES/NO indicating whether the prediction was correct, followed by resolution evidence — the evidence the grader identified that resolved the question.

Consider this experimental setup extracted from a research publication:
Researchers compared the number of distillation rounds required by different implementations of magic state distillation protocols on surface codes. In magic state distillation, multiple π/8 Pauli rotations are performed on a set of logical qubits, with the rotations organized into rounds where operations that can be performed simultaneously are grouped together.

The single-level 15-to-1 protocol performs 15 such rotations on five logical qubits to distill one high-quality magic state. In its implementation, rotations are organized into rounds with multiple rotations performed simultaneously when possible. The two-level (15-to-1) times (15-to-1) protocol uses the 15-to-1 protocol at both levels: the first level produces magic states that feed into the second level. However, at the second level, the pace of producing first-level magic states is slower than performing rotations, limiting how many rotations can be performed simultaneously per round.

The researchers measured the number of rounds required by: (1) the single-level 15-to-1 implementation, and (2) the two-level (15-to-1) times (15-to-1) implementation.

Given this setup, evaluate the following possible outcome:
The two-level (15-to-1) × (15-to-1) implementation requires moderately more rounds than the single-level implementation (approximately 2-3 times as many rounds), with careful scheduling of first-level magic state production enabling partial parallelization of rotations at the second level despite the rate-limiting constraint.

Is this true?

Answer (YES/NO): NO